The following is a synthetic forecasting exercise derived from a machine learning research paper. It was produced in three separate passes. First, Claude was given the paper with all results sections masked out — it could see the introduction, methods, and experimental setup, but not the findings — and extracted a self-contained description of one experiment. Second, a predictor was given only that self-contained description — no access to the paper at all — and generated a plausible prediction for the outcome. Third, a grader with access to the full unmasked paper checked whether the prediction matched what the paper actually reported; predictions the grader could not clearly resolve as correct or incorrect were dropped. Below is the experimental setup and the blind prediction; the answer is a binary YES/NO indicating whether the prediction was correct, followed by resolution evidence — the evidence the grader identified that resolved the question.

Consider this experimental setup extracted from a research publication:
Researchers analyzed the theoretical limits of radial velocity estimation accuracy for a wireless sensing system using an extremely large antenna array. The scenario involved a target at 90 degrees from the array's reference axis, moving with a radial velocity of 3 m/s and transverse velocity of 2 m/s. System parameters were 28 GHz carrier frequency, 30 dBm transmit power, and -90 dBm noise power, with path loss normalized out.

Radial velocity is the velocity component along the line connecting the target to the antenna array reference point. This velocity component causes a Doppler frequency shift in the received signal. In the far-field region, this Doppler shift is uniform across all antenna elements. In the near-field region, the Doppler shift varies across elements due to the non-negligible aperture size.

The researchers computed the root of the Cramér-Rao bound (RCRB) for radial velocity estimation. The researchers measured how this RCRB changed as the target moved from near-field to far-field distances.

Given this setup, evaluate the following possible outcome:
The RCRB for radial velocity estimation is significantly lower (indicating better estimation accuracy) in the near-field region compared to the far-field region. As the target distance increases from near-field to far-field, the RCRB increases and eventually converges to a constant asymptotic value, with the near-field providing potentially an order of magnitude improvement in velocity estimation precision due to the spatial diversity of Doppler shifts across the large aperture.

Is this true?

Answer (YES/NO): NO